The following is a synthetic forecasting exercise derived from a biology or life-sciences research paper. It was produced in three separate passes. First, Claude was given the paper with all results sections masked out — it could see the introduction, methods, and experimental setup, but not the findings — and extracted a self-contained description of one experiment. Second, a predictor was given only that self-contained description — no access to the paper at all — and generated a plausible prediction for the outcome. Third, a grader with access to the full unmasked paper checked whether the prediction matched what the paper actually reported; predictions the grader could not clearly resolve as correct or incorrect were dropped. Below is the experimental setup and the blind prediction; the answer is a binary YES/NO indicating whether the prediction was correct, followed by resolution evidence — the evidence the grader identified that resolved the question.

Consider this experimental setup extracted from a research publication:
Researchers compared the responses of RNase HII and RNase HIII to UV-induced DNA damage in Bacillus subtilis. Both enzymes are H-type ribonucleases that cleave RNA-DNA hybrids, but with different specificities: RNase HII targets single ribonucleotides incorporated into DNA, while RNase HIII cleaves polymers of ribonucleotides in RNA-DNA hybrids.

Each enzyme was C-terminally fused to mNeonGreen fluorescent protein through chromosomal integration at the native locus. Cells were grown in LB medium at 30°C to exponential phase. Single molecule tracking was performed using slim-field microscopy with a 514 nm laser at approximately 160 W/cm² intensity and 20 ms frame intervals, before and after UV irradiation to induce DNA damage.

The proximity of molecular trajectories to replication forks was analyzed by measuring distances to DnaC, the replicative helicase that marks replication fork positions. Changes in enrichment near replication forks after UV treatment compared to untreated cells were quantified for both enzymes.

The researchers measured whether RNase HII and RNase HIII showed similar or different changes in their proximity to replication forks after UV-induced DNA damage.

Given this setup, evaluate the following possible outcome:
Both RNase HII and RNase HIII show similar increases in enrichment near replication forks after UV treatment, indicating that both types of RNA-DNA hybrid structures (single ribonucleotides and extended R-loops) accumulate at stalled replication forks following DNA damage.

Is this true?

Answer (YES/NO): NO